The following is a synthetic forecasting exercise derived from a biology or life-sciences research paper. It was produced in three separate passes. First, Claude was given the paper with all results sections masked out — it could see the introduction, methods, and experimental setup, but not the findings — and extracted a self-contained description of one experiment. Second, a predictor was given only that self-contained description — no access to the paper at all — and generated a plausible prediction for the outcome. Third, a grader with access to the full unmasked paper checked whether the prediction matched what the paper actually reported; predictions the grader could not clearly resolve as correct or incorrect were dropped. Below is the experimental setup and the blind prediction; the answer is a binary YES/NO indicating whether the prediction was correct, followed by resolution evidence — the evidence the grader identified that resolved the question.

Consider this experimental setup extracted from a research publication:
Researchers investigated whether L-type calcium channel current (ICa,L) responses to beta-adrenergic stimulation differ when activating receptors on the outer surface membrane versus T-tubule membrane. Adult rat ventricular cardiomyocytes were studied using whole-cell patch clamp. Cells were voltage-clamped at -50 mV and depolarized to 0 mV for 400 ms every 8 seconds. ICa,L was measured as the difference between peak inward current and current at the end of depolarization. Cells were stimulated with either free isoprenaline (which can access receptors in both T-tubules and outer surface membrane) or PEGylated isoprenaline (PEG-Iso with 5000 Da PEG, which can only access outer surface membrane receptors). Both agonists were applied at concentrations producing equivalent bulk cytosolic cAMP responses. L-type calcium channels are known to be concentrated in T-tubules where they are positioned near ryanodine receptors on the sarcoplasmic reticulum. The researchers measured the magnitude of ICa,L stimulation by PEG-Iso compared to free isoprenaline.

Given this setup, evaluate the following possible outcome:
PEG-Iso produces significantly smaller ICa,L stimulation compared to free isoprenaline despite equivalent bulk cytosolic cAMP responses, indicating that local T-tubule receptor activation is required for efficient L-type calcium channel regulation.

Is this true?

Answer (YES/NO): NO